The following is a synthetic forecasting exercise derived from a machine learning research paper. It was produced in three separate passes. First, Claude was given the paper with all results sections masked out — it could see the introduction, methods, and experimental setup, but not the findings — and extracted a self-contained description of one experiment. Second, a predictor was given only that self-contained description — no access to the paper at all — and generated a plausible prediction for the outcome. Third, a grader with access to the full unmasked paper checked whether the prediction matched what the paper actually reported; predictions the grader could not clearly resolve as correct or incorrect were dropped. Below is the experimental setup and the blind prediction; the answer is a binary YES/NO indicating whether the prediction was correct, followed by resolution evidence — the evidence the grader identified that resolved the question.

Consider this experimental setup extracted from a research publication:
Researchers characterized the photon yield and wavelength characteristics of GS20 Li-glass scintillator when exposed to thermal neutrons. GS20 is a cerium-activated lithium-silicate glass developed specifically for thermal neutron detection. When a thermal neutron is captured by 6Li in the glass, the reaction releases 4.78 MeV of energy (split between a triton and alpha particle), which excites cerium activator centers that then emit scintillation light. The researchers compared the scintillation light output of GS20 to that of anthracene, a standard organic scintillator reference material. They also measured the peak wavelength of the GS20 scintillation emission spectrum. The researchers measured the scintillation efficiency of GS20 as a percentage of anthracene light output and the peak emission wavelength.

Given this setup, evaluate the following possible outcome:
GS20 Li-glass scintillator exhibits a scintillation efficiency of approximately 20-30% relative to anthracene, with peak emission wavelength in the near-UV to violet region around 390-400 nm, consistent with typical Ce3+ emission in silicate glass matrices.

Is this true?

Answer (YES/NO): YES